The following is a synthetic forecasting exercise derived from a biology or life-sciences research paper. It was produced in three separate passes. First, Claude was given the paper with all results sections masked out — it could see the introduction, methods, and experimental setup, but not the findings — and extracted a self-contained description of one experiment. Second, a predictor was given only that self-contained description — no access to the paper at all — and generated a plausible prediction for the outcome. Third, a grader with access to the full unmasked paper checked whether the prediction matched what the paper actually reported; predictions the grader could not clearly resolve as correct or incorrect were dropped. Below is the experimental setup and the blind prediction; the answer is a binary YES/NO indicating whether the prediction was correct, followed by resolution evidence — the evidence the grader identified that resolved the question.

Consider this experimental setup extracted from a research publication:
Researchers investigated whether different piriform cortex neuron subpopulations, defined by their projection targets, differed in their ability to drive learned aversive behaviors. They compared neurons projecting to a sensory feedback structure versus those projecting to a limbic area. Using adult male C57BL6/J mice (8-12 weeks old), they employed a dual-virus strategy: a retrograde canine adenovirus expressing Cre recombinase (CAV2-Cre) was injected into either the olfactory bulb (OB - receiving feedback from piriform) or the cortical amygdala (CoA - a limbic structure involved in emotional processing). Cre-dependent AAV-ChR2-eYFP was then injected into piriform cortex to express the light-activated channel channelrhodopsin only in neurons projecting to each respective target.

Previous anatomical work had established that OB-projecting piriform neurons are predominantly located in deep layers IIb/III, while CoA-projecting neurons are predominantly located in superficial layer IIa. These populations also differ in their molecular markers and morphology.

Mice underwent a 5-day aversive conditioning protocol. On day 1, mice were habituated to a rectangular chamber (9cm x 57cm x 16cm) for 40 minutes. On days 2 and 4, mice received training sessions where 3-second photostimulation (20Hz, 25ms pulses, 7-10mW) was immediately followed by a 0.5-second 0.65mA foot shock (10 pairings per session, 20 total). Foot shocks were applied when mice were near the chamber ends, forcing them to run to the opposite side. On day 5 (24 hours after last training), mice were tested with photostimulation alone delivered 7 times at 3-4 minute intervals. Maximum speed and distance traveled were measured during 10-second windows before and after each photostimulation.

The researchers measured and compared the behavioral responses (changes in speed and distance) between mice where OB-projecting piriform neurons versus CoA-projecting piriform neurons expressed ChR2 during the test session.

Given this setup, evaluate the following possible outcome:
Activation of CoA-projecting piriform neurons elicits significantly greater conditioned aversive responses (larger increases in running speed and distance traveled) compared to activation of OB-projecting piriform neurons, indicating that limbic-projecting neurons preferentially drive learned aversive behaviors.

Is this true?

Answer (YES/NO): NO